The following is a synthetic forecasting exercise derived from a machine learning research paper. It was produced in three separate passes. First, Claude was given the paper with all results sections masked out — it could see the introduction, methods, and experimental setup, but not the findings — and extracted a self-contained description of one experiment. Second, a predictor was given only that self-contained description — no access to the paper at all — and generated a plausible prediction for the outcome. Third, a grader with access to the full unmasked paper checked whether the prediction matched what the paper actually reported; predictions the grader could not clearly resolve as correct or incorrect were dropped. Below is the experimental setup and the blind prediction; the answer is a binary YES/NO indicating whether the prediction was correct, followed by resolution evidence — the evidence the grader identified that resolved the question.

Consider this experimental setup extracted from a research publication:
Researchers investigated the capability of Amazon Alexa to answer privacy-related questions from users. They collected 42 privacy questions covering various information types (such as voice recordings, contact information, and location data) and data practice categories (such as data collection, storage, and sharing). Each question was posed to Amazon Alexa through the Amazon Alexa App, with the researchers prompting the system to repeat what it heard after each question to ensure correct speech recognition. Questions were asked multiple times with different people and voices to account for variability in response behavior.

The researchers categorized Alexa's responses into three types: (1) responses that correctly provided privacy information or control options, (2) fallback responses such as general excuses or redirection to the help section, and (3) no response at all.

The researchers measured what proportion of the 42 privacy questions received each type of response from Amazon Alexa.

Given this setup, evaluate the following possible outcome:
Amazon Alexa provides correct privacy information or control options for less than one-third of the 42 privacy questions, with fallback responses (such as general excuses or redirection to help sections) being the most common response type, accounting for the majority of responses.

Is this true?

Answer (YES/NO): YES